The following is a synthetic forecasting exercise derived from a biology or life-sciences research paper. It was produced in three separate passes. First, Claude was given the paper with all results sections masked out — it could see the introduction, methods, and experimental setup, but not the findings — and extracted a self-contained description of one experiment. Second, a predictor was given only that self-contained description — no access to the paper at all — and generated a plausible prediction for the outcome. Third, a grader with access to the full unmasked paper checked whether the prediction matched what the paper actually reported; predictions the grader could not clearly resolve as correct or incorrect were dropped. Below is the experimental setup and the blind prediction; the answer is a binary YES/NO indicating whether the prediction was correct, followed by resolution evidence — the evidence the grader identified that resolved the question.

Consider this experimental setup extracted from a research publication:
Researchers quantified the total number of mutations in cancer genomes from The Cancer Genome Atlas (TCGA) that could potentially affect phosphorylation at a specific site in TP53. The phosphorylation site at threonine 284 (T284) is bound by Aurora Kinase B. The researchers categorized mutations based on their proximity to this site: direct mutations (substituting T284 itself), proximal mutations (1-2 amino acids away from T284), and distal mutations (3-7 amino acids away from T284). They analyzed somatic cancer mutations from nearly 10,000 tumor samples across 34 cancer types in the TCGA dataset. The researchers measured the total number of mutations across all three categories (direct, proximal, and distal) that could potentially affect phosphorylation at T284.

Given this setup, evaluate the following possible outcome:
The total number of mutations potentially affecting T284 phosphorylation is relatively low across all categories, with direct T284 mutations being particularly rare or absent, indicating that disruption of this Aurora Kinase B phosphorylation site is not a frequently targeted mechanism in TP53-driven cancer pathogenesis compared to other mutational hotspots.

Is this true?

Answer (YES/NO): NO